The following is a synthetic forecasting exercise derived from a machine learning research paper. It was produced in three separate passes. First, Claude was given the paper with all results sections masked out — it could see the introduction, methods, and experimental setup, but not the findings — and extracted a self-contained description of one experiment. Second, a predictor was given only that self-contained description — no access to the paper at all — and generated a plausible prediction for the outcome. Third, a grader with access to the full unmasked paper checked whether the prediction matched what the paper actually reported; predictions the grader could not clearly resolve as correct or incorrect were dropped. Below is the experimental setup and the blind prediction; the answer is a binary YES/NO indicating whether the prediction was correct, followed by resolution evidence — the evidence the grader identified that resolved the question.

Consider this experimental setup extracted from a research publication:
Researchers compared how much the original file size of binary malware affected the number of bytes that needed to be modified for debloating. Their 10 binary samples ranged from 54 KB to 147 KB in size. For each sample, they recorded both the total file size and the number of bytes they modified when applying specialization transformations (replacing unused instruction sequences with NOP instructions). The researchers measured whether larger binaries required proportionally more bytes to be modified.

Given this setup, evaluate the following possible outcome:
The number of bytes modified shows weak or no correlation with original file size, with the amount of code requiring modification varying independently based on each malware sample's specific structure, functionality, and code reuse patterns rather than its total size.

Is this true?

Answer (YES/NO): YES